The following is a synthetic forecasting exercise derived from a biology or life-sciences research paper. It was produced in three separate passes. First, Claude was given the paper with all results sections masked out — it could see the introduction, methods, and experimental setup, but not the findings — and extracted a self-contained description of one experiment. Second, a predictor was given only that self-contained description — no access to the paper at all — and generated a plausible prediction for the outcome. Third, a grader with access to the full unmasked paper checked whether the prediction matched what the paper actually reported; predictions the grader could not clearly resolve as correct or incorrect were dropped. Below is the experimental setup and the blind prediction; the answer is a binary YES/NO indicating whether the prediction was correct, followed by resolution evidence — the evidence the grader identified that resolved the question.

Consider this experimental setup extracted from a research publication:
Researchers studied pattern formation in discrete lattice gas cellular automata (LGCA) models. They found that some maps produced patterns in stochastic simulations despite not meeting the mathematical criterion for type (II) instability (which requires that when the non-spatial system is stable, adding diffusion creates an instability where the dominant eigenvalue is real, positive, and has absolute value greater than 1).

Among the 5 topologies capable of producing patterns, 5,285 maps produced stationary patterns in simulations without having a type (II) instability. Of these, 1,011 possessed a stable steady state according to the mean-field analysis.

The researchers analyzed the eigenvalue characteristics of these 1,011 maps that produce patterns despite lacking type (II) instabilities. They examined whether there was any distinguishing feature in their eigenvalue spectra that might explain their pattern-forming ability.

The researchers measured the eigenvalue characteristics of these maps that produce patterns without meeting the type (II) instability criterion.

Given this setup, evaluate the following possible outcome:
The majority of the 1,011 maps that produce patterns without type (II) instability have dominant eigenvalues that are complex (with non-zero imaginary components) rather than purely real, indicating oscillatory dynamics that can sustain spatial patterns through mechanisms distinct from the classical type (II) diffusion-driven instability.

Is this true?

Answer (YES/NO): NO